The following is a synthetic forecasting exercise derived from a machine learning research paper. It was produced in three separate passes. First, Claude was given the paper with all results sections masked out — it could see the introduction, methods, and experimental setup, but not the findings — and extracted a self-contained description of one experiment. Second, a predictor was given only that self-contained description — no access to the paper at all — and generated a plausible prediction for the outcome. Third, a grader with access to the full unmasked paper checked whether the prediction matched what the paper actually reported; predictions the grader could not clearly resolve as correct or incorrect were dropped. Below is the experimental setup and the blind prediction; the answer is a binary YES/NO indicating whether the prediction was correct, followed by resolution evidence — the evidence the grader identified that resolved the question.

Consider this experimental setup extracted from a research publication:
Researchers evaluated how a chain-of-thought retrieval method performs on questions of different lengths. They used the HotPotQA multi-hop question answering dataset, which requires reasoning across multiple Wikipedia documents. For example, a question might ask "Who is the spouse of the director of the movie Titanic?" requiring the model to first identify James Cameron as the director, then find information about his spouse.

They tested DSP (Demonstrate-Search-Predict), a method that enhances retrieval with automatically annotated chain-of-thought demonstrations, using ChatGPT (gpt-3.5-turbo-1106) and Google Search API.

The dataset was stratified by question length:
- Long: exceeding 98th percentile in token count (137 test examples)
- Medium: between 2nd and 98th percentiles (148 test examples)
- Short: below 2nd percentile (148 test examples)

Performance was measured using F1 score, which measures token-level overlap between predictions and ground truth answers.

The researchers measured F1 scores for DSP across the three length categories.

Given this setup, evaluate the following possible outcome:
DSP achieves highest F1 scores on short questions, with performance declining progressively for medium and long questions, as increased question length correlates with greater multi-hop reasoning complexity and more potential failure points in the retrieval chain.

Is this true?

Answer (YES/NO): NO